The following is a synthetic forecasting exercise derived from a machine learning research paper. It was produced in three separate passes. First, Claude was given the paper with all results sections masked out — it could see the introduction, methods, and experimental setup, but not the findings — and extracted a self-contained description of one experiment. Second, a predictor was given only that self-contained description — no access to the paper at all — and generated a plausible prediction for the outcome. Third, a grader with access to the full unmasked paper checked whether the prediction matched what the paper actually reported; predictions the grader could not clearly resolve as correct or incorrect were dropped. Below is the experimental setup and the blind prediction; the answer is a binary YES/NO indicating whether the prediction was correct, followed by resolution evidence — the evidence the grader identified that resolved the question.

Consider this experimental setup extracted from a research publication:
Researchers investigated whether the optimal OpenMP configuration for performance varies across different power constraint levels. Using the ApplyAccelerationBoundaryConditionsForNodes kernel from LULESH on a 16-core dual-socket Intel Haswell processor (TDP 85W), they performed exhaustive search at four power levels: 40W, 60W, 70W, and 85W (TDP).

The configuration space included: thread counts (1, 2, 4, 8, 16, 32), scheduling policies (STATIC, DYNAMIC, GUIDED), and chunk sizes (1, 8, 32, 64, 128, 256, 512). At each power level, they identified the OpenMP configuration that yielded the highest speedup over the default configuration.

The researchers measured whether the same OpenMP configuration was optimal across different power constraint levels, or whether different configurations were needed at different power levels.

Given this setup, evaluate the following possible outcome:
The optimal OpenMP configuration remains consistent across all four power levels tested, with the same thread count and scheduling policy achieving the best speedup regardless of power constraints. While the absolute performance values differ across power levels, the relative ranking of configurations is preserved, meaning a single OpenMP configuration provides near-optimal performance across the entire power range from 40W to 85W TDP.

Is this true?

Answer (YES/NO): NO